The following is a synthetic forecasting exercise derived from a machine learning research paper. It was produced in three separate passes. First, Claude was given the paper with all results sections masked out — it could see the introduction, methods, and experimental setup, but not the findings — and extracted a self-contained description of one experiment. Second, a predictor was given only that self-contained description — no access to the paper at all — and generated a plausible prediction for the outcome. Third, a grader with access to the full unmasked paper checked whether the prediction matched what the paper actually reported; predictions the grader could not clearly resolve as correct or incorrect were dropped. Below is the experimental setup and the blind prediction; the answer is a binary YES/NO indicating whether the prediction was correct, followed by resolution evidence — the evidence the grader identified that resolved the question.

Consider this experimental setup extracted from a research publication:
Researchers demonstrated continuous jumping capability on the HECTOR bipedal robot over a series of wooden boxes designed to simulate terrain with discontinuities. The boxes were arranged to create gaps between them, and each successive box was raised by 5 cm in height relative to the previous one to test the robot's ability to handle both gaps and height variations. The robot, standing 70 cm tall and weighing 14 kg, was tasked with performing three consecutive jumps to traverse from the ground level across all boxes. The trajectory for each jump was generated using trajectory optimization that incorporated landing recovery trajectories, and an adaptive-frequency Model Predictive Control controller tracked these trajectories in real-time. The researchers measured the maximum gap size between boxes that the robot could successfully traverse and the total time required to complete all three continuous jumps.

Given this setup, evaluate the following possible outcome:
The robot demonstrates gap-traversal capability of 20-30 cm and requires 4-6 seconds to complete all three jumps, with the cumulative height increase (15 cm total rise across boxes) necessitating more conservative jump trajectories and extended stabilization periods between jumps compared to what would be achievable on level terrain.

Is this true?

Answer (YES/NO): NO